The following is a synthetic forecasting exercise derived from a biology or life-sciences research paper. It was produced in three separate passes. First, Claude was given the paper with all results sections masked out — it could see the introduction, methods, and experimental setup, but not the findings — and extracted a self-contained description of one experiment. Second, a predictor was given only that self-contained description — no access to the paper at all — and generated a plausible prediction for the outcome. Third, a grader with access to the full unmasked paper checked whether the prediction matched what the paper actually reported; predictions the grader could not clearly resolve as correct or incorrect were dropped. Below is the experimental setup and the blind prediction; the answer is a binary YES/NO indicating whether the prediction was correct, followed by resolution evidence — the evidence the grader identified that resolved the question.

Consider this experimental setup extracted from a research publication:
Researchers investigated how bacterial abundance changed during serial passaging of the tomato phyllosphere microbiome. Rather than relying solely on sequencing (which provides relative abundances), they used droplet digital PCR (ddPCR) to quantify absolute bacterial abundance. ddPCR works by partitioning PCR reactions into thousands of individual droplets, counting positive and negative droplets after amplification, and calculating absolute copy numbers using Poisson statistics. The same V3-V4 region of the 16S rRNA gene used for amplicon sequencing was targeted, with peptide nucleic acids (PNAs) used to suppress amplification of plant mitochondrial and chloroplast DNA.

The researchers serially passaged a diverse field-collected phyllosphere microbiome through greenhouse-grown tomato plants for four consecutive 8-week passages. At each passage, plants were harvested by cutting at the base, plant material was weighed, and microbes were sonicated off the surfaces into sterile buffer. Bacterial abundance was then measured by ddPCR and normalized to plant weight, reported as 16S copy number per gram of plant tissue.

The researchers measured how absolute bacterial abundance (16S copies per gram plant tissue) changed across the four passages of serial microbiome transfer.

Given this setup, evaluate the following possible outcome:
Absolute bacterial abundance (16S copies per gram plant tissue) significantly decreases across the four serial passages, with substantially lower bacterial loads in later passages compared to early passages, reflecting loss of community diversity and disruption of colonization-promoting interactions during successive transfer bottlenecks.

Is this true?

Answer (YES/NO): NO